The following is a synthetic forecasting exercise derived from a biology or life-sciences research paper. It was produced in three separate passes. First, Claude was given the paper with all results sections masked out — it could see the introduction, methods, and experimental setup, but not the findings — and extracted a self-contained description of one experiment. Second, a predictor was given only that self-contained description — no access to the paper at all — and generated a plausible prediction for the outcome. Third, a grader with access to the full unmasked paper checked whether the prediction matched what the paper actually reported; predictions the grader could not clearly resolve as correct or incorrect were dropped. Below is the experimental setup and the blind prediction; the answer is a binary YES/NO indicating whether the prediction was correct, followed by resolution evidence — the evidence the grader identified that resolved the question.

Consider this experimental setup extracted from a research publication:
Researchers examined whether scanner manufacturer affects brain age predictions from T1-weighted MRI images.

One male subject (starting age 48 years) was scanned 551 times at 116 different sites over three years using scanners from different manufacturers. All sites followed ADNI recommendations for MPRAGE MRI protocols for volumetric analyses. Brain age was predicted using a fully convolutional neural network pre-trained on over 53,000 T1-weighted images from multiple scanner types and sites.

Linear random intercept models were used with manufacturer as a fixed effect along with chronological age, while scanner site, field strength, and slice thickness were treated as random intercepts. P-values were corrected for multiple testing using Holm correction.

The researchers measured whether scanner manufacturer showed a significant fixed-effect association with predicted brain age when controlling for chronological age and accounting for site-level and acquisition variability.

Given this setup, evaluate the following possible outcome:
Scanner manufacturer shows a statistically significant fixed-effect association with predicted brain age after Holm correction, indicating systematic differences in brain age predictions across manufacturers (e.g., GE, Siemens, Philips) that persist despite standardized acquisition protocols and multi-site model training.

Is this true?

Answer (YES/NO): NO